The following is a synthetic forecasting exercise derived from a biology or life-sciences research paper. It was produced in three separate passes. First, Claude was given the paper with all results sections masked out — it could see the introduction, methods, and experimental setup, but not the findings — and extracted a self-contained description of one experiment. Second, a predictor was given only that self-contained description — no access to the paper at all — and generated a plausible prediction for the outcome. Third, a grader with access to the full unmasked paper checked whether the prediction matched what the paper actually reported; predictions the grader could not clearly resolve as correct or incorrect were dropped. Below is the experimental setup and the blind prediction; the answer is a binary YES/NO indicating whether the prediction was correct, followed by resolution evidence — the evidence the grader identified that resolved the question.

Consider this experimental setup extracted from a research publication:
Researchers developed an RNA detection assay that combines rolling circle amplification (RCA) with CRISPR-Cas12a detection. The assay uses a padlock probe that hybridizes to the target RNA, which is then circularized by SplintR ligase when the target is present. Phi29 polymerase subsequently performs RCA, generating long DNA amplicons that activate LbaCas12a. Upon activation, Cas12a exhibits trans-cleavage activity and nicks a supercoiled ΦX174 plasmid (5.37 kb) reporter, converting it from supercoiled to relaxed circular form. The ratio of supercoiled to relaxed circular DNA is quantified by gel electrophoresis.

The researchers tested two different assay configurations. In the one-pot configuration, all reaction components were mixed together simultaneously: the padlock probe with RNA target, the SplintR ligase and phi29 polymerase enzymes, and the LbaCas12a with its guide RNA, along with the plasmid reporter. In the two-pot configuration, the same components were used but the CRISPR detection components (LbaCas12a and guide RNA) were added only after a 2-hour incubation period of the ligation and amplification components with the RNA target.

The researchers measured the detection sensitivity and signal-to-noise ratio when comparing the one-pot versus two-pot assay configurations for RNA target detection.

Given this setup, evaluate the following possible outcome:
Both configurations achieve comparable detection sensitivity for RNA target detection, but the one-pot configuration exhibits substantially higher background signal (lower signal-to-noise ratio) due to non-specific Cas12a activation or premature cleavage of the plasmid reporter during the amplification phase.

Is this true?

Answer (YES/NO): NO